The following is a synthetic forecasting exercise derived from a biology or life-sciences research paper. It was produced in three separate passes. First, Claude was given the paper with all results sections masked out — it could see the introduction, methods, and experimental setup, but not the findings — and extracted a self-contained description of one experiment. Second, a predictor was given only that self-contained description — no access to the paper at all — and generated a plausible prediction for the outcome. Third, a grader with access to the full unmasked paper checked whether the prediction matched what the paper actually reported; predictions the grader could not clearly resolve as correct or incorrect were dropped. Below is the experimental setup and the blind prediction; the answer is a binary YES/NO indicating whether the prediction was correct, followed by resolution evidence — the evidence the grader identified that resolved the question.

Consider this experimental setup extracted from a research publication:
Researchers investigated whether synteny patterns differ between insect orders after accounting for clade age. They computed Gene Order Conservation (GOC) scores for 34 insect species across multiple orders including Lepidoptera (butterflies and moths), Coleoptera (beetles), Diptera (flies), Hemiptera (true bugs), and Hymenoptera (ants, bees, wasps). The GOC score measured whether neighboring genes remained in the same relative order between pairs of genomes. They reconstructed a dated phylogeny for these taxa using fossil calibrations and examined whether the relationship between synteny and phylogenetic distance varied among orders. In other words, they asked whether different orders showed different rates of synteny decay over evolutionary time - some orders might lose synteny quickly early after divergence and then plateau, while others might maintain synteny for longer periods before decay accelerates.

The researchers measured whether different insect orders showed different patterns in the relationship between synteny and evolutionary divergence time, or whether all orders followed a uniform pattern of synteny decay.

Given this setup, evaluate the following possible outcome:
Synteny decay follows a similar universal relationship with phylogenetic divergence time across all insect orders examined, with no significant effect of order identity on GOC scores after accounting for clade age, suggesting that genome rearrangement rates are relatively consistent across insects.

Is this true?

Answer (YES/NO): NO